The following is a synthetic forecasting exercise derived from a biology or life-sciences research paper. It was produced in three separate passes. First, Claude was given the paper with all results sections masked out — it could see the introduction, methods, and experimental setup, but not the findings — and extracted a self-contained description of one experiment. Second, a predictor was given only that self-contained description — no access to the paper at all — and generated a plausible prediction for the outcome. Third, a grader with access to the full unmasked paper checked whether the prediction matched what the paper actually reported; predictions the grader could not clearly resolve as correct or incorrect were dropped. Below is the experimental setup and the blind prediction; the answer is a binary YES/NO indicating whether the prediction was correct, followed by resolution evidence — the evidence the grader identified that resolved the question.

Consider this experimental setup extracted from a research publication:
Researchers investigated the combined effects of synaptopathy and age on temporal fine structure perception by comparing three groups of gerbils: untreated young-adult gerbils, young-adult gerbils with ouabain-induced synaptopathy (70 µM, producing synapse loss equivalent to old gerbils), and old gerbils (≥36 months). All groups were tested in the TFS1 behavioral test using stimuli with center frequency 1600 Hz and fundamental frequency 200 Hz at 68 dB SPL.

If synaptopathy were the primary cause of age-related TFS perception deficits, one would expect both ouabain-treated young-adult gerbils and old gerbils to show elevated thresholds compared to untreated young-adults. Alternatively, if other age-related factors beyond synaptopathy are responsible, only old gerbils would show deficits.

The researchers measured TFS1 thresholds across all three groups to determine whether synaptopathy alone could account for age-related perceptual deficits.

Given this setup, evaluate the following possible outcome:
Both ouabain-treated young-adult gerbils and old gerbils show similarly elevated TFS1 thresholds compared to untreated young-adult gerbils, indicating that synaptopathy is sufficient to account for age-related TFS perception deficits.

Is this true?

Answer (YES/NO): NO